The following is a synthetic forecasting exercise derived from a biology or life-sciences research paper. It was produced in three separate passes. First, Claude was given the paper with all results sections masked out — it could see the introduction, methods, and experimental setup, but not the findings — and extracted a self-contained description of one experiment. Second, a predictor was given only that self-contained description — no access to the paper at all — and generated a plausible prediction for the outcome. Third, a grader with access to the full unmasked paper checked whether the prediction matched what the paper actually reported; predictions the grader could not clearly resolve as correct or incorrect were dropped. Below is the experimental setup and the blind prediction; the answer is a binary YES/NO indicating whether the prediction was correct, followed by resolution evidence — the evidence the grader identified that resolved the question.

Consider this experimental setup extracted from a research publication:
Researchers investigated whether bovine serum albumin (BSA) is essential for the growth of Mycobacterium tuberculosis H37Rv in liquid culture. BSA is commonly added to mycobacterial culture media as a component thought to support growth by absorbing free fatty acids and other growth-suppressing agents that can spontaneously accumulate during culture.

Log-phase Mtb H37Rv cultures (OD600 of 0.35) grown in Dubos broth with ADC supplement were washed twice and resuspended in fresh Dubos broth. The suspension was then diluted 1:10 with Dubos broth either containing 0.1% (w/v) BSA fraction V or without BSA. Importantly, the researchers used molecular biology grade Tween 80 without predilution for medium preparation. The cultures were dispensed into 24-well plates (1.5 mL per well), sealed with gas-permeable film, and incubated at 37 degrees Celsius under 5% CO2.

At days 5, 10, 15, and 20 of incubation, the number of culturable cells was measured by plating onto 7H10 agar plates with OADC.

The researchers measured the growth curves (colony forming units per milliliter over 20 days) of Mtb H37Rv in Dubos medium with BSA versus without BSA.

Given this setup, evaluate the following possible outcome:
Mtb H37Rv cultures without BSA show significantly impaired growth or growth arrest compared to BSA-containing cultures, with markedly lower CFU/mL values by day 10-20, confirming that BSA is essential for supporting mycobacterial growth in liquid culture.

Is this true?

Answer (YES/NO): NO